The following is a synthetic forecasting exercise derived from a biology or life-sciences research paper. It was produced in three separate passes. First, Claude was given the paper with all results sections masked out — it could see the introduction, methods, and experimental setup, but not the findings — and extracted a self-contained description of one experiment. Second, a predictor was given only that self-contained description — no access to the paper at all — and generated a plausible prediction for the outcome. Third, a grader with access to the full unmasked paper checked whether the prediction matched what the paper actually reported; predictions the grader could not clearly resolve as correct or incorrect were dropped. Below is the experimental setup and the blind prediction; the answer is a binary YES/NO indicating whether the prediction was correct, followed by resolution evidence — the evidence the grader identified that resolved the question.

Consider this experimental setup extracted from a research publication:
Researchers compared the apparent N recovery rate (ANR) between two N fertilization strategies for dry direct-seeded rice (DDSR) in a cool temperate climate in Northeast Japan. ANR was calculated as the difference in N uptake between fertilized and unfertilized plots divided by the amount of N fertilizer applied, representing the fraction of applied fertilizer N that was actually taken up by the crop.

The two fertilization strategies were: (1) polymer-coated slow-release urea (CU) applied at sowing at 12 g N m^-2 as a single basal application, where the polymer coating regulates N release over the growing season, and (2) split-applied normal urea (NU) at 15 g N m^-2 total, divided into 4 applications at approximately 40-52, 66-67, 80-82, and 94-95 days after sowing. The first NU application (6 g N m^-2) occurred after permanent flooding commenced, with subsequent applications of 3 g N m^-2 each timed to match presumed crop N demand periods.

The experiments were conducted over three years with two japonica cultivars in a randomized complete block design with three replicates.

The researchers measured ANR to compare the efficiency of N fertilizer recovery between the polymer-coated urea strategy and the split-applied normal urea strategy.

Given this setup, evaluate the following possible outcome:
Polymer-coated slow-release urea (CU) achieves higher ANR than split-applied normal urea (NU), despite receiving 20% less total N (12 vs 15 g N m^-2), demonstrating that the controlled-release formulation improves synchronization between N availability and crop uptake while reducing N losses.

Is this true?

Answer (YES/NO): NO